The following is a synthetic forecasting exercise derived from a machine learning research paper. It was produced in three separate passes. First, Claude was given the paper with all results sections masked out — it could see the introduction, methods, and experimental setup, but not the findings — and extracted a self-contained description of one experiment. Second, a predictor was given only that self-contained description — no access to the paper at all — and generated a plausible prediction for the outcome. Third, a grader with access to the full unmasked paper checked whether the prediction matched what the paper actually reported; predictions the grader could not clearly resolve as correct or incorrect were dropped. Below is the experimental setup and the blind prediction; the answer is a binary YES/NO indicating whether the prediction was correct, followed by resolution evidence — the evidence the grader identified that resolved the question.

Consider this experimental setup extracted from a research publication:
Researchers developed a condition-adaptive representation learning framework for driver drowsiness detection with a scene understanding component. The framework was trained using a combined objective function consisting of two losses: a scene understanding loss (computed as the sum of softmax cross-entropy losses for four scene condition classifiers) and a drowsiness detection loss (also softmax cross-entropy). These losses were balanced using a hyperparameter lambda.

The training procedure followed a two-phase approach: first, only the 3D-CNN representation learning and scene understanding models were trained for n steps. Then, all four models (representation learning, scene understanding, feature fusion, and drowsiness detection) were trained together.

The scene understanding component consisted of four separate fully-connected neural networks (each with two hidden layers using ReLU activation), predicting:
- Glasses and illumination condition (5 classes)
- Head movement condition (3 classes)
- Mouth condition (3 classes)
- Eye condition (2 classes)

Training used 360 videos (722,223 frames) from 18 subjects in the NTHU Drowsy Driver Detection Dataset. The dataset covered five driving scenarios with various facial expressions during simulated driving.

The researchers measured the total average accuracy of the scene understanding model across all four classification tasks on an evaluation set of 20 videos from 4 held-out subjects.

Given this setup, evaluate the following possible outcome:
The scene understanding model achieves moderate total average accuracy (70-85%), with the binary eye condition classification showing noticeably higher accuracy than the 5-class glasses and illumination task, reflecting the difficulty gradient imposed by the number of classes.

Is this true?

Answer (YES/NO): NO